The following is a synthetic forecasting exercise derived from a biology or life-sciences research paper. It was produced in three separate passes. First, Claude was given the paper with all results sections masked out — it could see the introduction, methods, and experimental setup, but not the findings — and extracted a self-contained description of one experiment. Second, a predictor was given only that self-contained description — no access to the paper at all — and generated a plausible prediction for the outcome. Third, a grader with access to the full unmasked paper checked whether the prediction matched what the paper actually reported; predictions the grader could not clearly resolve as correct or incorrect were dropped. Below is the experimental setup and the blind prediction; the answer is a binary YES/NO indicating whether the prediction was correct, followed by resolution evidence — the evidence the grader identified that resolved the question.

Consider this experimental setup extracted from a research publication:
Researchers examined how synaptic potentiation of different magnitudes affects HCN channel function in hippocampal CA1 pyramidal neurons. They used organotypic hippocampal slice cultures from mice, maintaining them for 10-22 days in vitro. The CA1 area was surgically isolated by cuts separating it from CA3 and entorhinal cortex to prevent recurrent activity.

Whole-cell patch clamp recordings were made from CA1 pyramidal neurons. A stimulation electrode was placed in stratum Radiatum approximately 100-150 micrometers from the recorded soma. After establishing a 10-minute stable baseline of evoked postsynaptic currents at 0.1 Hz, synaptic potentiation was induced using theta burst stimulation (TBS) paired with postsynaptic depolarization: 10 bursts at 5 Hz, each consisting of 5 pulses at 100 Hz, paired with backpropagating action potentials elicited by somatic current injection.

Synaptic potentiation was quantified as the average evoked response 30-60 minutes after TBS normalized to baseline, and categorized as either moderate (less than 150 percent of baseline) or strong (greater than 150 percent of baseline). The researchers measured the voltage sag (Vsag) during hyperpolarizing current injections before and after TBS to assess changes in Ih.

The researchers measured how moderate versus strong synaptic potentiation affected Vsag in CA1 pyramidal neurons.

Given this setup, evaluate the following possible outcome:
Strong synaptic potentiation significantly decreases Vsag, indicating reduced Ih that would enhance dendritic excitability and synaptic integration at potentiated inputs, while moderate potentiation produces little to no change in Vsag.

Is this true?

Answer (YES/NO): NO